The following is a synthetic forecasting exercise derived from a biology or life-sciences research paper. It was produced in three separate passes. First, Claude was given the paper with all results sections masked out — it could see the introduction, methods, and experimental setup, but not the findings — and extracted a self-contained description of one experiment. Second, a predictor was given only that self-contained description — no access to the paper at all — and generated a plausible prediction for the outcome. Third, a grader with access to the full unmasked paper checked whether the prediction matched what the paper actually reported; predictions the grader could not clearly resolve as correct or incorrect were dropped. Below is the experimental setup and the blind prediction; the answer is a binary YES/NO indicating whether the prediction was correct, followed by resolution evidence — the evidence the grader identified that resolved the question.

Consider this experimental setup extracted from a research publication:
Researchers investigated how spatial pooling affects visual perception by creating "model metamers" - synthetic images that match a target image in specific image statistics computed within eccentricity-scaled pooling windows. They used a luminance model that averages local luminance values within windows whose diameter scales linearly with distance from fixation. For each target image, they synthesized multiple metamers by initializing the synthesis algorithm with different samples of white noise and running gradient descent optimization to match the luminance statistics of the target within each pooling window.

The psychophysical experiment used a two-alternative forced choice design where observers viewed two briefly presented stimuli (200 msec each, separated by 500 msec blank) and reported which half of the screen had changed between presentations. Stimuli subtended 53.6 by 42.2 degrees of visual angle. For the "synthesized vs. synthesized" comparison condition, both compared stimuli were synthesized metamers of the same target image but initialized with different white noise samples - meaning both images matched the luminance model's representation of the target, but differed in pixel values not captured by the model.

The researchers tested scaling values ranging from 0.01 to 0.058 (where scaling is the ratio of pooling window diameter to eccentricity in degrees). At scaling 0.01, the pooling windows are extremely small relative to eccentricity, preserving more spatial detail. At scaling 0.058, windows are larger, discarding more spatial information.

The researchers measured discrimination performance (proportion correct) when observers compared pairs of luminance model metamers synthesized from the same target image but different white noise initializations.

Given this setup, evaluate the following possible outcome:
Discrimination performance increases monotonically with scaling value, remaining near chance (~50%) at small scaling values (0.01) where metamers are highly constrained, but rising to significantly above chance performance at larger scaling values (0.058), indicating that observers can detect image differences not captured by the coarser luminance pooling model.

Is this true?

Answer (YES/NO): NO